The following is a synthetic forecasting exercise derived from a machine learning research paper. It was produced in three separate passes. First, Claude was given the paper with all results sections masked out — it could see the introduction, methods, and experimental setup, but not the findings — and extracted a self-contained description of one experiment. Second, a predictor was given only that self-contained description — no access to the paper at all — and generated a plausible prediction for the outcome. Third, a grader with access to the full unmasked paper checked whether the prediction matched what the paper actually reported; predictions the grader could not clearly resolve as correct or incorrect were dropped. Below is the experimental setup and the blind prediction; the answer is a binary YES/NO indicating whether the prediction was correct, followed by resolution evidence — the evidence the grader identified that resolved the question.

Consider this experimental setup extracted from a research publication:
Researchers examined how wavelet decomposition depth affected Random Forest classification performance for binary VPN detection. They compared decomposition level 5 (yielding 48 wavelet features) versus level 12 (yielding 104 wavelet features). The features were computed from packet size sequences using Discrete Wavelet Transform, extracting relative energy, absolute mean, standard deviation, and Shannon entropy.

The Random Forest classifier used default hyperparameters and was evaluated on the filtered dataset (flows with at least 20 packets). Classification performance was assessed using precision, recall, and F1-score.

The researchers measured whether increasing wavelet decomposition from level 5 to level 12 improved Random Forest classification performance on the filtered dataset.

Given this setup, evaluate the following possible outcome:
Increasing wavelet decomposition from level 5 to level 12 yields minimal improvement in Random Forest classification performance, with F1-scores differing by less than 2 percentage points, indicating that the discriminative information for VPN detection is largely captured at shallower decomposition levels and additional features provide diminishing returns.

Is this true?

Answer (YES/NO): YES